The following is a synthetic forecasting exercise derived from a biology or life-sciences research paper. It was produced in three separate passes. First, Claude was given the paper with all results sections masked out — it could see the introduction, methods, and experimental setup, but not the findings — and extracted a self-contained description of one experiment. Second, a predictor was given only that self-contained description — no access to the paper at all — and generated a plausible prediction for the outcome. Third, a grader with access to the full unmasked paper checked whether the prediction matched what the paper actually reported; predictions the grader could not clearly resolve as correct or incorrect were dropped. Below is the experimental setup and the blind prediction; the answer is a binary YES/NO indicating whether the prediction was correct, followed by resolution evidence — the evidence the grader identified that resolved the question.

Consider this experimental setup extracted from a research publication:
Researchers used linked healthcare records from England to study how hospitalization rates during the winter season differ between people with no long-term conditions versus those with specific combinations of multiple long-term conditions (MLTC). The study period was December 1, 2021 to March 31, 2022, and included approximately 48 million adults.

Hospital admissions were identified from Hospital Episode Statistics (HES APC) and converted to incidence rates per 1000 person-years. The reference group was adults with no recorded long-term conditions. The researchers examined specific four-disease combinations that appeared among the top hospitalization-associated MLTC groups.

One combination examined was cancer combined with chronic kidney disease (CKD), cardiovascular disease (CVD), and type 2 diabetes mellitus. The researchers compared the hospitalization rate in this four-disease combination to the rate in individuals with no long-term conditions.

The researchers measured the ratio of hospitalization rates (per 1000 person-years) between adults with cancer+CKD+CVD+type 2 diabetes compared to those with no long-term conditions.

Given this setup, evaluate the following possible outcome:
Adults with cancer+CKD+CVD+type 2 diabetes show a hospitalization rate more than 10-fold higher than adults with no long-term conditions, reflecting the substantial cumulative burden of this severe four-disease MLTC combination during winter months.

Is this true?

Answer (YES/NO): YES